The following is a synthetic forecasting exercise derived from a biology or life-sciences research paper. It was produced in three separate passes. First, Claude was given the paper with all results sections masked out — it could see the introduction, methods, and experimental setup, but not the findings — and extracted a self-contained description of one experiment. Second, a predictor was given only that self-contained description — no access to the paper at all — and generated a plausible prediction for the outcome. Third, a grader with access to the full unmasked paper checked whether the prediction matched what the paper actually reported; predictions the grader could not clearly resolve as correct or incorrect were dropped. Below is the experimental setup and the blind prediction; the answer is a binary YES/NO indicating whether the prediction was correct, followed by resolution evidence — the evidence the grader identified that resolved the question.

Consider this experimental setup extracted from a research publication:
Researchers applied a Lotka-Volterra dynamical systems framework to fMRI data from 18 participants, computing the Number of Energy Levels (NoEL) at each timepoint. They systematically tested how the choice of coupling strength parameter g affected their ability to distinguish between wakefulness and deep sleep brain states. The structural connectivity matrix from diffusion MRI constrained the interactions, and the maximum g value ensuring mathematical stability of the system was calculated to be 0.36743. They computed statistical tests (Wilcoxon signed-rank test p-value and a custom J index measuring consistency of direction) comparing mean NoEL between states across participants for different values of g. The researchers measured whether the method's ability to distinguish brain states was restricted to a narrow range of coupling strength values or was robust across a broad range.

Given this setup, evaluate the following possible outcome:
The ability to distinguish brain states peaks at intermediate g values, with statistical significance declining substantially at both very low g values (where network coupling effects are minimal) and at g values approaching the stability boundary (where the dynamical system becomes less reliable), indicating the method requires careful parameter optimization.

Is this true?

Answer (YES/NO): NO